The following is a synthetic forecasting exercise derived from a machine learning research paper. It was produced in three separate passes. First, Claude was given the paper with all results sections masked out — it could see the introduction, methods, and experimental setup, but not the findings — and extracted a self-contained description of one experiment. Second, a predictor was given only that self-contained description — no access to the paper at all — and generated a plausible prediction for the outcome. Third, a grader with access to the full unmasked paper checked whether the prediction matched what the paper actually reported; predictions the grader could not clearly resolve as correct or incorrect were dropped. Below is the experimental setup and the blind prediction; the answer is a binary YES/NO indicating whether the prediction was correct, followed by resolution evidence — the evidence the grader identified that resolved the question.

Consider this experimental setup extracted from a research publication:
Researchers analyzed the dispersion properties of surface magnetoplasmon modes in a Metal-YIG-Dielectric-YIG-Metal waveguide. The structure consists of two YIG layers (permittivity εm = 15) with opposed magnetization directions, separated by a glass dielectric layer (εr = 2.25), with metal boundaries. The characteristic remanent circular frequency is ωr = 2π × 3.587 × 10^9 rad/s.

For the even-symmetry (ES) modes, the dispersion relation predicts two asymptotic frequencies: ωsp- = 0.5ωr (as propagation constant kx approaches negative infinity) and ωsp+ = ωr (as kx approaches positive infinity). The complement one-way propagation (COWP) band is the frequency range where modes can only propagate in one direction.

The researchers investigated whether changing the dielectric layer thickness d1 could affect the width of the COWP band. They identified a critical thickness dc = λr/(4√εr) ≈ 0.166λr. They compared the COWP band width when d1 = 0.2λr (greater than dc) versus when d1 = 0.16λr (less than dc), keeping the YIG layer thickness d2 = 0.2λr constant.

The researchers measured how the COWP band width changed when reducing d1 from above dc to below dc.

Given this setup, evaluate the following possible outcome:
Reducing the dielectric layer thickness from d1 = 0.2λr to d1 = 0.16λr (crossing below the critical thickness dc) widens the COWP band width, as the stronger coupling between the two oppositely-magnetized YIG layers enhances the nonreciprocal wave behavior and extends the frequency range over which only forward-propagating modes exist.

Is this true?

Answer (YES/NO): YES